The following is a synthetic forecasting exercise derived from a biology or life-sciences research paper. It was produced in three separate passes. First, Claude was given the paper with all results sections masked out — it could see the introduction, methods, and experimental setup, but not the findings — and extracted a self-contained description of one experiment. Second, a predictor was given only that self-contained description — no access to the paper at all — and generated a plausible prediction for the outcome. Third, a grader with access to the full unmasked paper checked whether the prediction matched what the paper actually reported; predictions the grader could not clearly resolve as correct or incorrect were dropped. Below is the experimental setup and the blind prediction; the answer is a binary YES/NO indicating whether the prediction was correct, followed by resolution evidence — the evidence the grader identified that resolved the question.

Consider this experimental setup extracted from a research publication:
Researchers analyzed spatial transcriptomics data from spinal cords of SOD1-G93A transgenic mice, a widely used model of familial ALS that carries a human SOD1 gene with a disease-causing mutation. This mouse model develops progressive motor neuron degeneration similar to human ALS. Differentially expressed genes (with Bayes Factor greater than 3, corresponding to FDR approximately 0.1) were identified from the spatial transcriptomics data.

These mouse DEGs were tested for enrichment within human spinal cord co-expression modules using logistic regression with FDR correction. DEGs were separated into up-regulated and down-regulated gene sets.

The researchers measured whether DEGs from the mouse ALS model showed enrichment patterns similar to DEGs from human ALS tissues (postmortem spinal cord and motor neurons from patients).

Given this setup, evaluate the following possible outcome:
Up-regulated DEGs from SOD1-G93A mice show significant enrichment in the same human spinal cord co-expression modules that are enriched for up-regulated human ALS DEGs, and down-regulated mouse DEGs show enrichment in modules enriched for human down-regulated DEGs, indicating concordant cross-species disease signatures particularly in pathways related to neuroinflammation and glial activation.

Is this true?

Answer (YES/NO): YES